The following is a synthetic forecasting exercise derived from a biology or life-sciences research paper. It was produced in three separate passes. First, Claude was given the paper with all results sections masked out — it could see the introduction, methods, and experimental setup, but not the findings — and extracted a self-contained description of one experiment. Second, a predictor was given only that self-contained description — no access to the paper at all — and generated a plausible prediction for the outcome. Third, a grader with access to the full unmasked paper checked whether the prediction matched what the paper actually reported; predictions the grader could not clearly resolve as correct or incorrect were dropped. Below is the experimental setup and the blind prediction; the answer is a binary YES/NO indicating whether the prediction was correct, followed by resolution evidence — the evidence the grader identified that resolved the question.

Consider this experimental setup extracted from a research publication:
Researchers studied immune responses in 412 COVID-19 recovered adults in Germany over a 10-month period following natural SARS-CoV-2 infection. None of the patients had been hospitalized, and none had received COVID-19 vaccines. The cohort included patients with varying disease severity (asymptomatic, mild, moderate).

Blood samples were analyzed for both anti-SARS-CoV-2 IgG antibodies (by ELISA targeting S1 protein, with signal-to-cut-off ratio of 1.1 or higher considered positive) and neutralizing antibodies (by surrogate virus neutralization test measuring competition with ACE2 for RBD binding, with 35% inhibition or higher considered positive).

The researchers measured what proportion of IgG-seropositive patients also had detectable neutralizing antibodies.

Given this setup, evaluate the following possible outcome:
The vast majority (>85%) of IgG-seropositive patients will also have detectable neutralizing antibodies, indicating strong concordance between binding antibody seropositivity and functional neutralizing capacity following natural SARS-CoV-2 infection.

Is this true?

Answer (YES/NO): NO